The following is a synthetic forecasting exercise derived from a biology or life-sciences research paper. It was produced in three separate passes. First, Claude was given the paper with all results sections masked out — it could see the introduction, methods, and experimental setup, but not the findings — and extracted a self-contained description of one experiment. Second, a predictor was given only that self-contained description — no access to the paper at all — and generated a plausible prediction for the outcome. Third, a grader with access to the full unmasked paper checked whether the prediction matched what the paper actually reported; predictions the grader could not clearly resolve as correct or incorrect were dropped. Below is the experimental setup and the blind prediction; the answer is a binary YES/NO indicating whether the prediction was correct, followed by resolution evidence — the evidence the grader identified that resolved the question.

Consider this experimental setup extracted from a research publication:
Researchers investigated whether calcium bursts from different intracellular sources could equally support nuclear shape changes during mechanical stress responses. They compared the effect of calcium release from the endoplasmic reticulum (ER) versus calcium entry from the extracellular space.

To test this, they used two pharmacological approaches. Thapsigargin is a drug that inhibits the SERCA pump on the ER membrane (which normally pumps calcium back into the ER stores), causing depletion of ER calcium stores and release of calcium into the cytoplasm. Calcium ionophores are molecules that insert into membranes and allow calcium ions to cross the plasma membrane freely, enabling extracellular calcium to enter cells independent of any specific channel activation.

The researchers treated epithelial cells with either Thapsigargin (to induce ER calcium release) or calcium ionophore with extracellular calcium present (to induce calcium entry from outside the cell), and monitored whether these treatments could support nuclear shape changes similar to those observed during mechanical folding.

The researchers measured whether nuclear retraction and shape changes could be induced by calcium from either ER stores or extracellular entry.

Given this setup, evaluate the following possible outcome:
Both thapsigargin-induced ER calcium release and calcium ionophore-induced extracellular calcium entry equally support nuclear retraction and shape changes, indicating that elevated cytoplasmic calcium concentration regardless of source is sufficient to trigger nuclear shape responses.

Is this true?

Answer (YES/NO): NO